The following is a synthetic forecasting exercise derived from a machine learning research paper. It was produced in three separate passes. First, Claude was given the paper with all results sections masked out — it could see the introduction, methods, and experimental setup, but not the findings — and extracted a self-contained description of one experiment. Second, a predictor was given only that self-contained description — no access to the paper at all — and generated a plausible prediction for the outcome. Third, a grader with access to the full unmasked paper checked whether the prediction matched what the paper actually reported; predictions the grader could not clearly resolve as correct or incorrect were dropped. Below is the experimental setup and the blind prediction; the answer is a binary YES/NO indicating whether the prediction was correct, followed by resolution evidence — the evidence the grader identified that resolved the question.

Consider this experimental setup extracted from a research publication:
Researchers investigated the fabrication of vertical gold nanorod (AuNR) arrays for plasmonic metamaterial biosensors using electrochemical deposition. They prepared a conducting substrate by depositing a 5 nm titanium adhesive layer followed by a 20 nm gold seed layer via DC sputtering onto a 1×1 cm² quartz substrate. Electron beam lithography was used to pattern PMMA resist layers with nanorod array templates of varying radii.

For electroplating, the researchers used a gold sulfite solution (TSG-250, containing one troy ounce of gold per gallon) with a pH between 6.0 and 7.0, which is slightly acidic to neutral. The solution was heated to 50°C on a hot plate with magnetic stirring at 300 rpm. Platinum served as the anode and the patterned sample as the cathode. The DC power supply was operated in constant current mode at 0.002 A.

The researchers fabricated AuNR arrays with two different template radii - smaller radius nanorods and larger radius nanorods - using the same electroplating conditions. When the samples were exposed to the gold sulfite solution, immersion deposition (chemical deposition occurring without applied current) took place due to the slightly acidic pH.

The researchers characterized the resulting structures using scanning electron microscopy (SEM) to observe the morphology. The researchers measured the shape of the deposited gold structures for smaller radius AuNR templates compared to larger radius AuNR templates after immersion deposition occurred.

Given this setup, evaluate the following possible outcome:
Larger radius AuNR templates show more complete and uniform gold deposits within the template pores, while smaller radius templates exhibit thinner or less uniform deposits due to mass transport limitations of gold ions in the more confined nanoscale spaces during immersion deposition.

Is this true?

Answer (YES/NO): NO